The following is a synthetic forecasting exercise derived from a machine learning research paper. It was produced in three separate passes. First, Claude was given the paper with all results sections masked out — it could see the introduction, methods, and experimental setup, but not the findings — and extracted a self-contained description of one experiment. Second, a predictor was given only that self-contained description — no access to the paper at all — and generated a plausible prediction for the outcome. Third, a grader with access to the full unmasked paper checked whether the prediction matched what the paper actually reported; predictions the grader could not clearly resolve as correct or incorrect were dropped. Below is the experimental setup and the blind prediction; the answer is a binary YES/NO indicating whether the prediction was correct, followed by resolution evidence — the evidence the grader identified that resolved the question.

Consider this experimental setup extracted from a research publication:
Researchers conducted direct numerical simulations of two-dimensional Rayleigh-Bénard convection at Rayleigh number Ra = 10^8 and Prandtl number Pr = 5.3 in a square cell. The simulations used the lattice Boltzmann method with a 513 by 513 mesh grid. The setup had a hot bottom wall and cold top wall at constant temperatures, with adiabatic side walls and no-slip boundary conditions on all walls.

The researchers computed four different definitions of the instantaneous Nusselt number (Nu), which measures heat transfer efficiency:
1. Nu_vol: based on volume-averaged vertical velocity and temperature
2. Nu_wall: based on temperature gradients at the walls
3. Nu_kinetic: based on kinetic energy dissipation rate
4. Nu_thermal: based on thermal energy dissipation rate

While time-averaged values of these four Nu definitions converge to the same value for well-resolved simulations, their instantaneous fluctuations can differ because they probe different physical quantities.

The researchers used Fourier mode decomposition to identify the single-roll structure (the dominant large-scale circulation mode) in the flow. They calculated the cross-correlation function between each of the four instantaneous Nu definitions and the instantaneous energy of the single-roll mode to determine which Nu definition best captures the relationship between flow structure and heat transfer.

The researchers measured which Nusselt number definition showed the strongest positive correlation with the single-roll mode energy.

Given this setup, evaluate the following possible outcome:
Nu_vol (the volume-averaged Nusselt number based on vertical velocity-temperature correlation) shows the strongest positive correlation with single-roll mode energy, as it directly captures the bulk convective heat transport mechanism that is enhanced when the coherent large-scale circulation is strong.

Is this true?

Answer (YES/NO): NO